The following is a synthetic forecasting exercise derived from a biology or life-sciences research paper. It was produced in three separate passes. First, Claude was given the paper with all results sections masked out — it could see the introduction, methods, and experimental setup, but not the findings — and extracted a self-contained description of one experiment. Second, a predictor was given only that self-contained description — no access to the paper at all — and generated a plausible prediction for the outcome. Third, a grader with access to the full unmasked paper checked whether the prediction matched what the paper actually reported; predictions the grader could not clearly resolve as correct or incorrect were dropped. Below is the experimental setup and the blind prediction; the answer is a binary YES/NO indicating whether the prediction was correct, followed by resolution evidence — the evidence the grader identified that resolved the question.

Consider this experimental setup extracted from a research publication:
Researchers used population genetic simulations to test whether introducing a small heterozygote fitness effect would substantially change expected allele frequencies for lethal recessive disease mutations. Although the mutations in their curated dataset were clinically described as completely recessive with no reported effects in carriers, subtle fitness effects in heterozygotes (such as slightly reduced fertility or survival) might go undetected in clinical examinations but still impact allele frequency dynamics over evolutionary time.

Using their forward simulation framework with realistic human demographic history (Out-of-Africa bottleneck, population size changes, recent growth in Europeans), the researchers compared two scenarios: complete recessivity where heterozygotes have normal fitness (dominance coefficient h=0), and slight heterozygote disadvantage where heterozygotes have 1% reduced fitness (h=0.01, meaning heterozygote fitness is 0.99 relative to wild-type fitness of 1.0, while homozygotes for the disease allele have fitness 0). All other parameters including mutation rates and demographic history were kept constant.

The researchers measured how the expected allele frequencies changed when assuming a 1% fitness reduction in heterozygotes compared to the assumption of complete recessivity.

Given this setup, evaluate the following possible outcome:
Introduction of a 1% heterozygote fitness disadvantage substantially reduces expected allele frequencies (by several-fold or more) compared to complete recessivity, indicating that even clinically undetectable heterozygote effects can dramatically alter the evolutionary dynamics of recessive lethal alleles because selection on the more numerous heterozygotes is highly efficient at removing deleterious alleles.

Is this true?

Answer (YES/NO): YES